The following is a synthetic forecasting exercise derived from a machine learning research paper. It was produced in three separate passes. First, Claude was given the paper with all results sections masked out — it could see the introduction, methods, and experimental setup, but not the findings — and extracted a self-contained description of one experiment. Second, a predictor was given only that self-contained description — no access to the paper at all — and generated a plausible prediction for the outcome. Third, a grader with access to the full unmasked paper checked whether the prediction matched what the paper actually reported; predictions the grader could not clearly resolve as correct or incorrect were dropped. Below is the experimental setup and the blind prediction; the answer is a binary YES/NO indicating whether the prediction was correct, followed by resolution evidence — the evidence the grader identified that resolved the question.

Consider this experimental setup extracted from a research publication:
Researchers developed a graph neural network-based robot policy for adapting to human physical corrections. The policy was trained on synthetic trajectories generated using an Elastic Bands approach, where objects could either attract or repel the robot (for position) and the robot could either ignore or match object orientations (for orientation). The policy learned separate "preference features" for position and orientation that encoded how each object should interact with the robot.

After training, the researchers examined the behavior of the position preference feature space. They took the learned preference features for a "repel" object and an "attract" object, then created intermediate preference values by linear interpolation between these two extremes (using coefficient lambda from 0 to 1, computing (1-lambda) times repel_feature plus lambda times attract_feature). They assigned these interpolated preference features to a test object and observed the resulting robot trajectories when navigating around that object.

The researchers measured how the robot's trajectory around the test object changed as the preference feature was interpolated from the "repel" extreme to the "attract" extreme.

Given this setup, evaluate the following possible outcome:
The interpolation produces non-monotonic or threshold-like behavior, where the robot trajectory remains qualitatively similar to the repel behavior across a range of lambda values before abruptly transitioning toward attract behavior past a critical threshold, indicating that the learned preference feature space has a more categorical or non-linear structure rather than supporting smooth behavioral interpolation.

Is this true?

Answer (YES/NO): NO